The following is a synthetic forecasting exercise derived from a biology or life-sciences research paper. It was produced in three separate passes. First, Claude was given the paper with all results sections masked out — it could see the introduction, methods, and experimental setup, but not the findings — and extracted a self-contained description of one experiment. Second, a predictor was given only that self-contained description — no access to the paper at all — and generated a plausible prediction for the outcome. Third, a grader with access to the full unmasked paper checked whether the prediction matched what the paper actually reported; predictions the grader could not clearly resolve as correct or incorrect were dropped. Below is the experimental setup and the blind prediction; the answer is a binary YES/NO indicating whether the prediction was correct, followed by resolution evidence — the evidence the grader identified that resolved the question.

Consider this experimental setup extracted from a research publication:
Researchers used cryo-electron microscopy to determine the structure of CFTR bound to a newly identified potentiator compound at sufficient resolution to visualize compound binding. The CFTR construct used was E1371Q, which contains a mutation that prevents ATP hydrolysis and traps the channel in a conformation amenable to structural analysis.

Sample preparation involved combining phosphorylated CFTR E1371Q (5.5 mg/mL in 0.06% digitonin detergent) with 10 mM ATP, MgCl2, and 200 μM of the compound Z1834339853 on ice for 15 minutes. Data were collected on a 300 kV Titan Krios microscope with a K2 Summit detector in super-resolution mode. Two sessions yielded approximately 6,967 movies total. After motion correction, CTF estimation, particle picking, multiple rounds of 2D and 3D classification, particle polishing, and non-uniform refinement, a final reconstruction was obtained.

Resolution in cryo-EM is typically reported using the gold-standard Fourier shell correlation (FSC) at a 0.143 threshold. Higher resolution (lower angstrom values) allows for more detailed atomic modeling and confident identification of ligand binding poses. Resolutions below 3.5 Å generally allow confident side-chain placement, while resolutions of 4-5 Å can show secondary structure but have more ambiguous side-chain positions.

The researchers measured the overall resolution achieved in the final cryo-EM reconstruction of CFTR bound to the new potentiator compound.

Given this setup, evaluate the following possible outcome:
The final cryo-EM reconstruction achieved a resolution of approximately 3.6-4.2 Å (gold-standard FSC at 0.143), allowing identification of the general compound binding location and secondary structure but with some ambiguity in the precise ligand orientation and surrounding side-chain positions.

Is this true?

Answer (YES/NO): YES